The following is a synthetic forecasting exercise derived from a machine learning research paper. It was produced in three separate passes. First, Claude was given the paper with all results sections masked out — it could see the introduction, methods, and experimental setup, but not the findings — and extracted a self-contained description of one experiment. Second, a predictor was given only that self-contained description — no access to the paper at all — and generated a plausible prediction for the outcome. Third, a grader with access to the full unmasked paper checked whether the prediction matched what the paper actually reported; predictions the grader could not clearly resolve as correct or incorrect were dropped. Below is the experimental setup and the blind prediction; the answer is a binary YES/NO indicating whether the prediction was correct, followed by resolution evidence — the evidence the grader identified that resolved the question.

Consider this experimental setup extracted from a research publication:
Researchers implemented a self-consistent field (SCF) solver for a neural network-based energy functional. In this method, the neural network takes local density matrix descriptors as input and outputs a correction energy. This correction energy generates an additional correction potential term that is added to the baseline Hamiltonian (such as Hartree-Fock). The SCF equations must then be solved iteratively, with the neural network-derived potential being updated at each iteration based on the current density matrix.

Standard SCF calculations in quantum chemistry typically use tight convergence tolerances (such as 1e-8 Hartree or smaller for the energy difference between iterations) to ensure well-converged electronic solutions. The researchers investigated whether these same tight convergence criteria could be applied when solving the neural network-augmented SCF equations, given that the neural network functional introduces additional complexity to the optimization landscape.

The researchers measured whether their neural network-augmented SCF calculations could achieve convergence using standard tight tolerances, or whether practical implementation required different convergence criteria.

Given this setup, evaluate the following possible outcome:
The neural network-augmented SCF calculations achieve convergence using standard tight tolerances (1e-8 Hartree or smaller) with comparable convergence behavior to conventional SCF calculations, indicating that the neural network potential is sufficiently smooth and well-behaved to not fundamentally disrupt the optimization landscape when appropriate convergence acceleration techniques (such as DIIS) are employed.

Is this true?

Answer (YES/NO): NO